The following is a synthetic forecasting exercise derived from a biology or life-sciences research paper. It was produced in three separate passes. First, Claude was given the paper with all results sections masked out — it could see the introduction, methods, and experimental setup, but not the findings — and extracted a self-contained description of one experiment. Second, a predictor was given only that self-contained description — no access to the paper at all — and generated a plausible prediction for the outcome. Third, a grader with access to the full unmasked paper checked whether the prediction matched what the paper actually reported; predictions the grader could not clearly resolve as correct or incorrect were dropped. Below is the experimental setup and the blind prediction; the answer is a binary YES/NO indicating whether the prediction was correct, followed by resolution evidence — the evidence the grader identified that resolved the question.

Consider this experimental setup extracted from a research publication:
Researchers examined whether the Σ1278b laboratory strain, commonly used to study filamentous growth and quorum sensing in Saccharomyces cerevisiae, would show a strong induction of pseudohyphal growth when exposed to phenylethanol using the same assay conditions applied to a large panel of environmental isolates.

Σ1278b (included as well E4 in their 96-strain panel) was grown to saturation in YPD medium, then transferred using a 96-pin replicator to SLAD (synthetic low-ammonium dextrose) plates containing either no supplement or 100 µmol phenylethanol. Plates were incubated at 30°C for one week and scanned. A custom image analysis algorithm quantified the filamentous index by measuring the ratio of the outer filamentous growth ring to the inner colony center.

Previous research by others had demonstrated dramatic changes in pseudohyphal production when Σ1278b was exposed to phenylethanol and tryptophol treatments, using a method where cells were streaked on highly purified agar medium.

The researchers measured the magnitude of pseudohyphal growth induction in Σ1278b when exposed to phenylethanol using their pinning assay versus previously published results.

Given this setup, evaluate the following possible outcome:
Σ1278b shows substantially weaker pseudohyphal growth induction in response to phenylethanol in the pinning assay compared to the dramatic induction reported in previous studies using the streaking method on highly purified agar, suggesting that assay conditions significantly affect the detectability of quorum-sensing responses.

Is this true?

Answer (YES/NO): YES